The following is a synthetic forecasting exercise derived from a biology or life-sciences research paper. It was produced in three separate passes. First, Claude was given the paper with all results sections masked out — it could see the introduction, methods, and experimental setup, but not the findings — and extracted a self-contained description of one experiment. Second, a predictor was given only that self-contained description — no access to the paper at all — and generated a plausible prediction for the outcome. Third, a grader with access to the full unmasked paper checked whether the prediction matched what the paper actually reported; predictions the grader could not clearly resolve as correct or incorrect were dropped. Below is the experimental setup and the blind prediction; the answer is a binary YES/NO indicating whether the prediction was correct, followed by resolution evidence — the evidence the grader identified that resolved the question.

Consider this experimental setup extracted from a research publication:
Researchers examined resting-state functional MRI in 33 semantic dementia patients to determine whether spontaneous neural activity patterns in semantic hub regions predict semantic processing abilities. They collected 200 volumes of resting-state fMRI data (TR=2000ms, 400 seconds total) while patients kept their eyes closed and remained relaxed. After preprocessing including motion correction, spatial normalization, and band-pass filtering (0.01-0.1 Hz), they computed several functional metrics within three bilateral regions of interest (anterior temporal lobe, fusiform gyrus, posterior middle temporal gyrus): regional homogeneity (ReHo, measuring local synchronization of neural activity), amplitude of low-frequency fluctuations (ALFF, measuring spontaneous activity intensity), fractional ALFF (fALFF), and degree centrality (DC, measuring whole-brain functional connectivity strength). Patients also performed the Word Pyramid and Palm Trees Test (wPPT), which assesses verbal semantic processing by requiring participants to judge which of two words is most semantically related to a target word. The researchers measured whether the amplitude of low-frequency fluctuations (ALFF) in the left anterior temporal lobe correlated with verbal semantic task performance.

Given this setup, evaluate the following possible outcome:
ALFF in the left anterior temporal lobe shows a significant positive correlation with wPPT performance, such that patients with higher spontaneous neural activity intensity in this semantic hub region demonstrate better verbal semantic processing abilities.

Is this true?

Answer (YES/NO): NO